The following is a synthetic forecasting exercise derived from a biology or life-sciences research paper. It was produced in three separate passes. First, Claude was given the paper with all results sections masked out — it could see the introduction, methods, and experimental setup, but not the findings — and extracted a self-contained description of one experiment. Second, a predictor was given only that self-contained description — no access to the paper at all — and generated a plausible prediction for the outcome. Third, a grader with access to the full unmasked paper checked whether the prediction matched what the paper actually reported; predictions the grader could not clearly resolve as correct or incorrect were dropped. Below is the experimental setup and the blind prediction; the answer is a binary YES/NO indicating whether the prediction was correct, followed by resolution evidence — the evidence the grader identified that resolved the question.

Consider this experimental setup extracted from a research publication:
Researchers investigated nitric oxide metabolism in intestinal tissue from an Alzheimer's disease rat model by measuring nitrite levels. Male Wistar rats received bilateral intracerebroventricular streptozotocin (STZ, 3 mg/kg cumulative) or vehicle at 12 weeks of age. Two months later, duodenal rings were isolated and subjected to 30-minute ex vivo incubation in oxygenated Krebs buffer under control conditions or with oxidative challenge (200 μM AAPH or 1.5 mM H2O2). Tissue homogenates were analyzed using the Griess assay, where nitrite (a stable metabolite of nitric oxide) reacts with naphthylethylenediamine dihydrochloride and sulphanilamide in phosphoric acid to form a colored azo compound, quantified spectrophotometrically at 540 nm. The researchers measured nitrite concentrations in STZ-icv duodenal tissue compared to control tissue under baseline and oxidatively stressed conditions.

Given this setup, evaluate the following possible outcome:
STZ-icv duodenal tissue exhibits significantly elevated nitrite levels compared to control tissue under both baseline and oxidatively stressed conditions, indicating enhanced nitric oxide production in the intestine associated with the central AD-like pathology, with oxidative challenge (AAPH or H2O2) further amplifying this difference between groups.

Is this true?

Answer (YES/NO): NO